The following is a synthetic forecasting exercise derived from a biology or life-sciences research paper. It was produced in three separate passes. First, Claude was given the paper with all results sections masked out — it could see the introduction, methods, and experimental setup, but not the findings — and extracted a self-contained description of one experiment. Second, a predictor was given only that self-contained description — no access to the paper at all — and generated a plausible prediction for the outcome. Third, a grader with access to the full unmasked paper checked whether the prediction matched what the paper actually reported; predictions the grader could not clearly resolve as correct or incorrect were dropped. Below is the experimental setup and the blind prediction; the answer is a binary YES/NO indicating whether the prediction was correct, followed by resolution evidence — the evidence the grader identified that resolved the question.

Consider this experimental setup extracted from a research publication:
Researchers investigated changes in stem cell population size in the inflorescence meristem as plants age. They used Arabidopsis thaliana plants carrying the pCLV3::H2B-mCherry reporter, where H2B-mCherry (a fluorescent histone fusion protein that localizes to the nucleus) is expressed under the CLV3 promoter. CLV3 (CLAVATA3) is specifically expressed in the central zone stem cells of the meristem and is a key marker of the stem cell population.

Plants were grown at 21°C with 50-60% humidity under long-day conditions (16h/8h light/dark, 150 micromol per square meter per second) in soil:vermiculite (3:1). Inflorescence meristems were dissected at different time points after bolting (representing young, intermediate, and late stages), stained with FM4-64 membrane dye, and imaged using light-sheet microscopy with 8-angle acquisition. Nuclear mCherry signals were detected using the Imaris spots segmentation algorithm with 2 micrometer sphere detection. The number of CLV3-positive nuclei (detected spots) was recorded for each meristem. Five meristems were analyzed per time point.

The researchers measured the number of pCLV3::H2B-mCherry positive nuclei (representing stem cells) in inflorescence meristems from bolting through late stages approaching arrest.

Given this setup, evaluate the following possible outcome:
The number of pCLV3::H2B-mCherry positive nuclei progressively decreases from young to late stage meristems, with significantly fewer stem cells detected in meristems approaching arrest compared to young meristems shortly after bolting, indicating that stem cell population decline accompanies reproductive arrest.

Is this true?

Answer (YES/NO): NO